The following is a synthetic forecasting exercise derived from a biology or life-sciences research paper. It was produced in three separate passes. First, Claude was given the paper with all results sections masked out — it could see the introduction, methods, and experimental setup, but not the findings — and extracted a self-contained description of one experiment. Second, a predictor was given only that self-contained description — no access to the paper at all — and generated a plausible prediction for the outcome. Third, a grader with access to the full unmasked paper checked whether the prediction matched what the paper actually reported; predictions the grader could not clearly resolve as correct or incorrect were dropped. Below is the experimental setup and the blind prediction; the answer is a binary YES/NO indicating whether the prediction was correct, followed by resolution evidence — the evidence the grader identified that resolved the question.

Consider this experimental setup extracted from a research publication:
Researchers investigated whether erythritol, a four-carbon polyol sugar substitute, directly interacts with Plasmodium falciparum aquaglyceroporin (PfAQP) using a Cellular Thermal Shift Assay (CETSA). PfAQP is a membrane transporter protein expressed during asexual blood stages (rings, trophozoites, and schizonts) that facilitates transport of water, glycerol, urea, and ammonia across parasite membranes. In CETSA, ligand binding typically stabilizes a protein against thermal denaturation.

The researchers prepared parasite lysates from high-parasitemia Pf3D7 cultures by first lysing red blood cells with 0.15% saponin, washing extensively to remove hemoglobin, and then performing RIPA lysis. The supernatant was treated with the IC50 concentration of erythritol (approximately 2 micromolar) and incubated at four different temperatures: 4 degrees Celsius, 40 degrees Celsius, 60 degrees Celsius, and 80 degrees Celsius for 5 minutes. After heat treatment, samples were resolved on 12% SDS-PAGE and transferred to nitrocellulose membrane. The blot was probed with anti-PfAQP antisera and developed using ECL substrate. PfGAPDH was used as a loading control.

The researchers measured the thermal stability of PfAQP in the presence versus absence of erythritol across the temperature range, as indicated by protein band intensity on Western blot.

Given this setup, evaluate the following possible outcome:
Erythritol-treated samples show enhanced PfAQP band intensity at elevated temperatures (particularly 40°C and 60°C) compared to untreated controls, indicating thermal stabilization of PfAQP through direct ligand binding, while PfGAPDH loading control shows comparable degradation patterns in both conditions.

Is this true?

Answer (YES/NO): YES